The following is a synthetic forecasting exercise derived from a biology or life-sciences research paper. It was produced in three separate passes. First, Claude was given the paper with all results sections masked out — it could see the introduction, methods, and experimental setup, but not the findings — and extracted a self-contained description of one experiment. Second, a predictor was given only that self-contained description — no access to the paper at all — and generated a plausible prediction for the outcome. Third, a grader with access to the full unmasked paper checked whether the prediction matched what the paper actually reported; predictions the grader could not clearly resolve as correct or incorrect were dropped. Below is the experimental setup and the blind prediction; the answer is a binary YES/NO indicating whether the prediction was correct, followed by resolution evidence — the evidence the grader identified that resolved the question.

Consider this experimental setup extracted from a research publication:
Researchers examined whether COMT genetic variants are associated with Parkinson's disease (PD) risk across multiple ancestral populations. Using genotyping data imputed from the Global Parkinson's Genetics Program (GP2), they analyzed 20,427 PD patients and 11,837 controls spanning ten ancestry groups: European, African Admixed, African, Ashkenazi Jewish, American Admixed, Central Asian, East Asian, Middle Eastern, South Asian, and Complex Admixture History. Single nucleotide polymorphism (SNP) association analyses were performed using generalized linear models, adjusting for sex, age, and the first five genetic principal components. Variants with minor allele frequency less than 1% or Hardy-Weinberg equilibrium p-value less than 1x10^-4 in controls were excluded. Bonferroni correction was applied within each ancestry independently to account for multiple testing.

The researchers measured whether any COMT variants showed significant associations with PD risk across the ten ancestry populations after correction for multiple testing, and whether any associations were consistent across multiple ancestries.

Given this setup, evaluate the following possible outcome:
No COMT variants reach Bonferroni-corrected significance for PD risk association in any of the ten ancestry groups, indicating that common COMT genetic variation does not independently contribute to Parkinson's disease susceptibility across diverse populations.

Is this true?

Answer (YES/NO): YES